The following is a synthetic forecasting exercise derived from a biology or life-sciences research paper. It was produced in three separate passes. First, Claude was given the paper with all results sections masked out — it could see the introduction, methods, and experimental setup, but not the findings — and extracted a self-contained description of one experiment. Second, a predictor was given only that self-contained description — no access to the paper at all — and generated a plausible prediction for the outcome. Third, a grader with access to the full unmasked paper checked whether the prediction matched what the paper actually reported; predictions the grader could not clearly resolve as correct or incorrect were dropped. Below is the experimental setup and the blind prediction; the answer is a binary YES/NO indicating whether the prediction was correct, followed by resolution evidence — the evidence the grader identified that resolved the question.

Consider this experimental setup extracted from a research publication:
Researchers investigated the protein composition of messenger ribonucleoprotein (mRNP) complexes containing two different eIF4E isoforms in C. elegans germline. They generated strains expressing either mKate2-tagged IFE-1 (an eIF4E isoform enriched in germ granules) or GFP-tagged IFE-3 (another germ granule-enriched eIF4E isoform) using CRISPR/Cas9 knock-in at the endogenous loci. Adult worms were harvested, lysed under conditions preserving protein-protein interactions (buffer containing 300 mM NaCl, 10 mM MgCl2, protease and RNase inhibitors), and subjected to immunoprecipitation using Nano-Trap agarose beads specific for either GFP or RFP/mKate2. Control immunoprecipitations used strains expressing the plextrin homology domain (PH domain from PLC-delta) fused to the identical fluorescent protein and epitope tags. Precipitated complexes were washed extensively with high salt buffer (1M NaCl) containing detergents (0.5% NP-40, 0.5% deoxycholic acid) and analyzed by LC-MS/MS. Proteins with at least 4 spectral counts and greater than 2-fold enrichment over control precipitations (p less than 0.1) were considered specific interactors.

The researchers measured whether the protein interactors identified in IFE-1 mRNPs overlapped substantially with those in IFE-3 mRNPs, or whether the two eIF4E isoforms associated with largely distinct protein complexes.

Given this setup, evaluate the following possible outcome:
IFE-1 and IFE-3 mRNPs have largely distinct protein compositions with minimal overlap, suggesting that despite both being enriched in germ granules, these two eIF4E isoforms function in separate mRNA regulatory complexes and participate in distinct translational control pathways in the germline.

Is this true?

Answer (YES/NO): YES